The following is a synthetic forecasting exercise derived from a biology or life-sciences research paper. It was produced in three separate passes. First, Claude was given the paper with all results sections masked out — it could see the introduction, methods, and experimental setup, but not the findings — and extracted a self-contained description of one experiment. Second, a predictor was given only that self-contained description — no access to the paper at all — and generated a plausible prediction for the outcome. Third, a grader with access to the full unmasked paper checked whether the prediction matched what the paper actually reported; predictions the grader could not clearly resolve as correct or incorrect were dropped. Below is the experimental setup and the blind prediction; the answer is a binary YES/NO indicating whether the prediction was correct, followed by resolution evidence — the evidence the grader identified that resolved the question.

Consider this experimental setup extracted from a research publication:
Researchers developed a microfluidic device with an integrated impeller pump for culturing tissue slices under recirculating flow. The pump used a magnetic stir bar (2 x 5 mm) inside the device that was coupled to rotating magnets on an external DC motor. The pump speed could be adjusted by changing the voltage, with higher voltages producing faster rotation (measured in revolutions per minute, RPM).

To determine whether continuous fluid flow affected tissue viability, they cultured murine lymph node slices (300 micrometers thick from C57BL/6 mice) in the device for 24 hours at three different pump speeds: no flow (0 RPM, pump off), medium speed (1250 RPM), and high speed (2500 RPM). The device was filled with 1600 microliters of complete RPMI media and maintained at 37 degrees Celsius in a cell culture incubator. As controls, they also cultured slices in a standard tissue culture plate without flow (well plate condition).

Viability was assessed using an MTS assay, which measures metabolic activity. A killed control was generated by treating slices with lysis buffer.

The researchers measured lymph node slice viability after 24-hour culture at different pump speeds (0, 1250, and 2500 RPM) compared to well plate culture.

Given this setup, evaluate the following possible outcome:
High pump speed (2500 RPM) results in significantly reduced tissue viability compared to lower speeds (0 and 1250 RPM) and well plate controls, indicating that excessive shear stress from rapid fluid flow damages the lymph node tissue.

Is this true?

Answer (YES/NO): NO